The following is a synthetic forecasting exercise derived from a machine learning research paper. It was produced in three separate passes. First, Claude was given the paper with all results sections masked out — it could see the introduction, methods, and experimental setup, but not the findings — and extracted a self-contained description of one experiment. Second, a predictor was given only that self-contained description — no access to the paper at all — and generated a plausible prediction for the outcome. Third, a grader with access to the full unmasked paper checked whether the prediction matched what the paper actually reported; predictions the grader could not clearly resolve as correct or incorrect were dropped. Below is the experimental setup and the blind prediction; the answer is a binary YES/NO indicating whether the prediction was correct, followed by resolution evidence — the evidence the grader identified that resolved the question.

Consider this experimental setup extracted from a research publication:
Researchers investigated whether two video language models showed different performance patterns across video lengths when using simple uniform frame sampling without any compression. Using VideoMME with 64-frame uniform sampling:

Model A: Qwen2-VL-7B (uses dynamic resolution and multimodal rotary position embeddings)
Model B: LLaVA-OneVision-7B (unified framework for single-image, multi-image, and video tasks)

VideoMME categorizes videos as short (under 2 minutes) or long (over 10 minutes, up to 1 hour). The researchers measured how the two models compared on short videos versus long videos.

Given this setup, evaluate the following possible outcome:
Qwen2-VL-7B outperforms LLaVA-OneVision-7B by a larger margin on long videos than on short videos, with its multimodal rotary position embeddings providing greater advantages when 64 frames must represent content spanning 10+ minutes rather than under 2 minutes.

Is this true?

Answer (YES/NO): YES